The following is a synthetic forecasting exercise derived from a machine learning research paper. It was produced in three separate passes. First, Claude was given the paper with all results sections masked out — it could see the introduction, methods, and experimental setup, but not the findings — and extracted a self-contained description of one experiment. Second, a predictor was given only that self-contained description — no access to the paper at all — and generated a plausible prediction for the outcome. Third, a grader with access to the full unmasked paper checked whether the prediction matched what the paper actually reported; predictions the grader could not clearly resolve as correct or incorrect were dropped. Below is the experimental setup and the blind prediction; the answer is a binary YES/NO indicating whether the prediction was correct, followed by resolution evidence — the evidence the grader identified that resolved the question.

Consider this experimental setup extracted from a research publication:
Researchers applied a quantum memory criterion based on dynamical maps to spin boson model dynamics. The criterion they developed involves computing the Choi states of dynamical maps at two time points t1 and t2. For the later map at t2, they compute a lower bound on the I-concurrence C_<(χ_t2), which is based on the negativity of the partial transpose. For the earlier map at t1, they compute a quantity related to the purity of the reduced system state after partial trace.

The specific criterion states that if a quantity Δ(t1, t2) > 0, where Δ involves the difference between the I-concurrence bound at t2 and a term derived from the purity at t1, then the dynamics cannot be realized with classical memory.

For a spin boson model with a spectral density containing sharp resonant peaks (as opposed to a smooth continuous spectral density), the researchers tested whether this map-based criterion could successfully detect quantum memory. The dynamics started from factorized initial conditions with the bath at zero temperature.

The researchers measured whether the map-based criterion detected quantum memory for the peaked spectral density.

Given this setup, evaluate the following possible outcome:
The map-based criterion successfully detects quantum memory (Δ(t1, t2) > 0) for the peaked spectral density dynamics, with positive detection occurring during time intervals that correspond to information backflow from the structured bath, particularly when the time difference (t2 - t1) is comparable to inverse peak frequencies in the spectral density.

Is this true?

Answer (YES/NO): YES